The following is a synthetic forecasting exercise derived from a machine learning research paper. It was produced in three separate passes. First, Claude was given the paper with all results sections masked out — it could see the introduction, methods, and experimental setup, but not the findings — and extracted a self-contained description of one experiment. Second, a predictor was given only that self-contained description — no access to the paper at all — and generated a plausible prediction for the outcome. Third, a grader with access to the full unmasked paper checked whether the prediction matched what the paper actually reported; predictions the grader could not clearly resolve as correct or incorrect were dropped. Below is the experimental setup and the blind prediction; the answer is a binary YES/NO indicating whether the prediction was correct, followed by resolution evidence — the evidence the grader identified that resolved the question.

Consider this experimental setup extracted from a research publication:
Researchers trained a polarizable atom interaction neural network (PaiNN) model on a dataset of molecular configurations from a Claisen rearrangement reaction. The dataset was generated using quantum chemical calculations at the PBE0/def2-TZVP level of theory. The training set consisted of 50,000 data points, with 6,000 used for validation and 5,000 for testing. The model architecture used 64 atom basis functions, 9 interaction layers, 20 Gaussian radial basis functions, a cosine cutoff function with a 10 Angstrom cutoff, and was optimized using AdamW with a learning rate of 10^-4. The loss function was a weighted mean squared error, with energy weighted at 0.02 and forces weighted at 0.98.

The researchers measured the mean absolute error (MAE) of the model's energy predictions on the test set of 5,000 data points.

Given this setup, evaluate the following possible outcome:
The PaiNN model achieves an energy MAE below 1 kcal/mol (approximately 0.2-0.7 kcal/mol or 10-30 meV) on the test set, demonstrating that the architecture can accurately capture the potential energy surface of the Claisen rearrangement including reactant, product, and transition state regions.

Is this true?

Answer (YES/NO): YES